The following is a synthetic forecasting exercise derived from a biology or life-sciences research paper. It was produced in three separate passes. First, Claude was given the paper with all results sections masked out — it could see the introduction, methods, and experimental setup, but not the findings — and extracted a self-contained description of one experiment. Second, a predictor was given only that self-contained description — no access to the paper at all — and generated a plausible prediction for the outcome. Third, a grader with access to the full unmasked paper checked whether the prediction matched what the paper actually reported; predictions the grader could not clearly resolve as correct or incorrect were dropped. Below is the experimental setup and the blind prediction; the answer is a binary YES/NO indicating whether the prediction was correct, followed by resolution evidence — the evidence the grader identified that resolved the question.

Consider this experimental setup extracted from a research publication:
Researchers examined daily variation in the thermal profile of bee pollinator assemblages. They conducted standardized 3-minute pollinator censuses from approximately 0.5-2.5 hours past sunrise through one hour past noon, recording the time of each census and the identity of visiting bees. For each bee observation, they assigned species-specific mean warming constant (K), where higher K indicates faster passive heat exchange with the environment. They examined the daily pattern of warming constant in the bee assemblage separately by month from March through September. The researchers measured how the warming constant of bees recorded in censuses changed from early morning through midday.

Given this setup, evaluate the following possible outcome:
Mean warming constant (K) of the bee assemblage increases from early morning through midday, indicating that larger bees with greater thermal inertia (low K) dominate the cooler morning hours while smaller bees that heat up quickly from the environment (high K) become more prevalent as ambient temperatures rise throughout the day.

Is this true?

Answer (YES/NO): YES